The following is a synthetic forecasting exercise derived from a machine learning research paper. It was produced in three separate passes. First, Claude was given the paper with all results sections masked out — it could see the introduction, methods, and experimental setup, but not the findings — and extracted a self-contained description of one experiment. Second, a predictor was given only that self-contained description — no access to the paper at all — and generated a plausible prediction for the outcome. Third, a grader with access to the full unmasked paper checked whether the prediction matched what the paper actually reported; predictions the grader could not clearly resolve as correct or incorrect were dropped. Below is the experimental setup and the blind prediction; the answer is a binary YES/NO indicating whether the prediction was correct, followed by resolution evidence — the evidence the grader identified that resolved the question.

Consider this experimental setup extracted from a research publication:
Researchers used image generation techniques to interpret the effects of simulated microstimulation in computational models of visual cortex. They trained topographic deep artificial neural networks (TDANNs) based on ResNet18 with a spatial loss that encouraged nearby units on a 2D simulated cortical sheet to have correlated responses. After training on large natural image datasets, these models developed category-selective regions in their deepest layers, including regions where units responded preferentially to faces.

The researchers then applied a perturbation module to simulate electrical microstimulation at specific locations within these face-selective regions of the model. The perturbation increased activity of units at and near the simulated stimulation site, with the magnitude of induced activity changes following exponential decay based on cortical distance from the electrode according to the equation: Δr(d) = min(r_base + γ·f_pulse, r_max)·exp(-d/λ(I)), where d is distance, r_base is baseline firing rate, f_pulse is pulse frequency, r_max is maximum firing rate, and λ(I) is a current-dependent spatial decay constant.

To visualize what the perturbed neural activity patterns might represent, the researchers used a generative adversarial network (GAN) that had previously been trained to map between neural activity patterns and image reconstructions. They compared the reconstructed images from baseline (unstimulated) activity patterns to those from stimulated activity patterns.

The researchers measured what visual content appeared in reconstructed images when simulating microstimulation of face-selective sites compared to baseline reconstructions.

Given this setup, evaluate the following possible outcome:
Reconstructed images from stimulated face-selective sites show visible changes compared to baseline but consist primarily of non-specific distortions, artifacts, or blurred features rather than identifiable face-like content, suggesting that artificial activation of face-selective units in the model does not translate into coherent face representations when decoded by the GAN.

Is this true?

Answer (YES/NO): NO